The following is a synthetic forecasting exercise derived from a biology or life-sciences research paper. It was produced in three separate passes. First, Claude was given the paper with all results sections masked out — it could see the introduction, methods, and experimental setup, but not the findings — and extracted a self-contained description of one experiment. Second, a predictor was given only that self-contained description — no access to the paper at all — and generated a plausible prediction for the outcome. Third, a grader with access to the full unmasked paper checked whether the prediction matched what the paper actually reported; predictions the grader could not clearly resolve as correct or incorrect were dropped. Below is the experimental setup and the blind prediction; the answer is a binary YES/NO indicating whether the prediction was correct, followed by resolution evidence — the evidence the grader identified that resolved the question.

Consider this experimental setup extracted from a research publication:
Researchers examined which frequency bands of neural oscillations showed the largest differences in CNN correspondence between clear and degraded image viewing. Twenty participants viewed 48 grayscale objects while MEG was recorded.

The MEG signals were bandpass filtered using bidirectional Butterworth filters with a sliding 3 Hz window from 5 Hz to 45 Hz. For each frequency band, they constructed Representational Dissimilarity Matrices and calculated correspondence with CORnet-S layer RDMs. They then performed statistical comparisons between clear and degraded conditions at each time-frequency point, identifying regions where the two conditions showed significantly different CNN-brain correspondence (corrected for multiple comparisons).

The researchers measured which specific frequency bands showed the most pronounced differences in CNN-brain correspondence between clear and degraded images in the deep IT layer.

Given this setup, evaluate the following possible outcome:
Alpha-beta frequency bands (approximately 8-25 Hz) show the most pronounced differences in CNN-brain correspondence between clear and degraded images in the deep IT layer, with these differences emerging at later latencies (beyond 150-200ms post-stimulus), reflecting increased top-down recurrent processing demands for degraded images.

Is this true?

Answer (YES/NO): NO